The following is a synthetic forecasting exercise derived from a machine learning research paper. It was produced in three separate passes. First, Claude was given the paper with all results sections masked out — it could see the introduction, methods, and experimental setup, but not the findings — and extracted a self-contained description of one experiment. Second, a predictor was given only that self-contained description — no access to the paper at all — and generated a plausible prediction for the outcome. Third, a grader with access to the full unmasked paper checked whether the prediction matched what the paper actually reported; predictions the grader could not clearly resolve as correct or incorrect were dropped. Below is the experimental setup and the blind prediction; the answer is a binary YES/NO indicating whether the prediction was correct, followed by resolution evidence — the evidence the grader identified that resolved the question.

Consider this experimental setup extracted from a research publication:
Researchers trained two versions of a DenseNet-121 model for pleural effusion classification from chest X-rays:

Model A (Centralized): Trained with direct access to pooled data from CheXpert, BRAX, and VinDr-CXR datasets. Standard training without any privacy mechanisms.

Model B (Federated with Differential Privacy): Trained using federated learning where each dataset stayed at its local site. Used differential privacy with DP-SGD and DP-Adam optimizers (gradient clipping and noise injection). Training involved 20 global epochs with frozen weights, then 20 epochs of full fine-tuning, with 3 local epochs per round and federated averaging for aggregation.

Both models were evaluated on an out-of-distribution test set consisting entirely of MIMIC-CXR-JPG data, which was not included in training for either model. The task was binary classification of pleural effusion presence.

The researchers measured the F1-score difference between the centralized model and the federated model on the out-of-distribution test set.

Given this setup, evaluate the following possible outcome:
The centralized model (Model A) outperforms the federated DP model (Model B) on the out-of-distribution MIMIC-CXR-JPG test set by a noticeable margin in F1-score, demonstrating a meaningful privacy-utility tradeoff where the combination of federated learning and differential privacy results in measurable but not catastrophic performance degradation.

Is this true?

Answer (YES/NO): YES